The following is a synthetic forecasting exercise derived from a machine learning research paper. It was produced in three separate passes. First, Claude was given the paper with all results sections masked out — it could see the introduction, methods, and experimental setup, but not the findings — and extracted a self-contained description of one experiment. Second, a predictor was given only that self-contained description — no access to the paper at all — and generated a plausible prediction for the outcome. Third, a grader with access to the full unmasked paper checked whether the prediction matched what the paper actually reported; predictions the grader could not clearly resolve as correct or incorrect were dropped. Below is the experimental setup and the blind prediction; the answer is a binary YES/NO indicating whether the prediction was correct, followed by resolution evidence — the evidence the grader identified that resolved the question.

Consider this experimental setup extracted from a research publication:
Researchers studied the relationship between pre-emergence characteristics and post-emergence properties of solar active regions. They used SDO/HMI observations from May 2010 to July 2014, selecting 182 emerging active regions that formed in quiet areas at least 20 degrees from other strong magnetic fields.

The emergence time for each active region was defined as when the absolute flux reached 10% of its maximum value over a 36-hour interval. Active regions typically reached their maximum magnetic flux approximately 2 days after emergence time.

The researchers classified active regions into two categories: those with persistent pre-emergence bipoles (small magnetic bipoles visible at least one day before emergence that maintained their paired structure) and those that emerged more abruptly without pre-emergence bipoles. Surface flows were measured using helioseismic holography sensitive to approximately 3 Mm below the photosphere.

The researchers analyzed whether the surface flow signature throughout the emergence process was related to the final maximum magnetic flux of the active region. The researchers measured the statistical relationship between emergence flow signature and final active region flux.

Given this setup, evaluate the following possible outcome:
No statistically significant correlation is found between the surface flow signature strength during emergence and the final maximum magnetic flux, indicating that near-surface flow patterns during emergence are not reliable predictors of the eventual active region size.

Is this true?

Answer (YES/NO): NO